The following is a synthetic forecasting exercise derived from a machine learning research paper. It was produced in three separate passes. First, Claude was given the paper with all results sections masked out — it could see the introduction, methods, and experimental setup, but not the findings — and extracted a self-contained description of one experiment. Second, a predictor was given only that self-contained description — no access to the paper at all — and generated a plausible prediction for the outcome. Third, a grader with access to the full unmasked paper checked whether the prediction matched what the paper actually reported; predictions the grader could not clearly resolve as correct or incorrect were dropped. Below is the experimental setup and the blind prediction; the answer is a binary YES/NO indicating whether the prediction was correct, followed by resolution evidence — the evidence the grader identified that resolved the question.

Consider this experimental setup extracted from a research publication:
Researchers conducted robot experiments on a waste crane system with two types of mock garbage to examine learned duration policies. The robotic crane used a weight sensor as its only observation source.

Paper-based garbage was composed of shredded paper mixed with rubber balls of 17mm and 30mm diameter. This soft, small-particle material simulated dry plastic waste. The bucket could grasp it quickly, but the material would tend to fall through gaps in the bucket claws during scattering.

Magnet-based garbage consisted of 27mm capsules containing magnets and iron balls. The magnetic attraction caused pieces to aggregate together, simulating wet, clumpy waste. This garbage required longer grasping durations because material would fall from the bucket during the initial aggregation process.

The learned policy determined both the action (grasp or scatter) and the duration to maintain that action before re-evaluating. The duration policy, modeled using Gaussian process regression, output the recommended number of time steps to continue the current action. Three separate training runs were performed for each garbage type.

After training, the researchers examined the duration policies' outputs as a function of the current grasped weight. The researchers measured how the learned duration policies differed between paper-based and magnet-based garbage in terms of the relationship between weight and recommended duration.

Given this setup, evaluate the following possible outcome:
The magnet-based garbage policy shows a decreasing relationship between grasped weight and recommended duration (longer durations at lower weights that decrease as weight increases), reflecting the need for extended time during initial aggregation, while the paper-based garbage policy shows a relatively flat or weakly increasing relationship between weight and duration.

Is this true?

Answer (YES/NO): NO